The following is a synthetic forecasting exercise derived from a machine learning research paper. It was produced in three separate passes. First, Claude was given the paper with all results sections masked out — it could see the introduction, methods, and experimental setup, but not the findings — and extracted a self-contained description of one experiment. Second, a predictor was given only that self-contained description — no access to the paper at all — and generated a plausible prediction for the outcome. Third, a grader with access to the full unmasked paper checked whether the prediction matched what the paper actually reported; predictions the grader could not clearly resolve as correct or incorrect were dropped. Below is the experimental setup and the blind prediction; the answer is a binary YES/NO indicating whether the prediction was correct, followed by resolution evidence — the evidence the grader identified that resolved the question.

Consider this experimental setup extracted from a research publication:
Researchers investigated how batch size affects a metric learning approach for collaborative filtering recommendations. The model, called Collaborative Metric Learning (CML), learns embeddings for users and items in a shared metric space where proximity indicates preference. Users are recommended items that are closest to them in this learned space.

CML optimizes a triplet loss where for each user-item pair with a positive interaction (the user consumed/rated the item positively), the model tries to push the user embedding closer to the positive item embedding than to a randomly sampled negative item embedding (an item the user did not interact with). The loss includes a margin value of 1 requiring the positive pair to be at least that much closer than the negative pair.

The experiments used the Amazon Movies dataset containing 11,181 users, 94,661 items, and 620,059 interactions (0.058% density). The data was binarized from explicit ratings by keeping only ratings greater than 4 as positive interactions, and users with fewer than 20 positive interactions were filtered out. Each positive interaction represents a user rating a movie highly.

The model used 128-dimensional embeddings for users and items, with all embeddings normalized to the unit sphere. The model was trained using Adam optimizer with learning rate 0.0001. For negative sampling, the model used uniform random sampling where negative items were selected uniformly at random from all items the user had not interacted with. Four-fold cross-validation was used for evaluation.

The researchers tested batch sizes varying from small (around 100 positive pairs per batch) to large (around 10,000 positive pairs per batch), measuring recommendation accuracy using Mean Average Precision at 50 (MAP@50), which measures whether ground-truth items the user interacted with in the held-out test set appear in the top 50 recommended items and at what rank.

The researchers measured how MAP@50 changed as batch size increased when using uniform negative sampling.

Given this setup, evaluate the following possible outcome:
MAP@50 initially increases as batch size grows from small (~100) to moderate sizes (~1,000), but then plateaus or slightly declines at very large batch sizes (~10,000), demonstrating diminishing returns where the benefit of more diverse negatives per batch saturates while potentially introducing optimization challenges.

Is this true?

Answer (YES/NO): NO